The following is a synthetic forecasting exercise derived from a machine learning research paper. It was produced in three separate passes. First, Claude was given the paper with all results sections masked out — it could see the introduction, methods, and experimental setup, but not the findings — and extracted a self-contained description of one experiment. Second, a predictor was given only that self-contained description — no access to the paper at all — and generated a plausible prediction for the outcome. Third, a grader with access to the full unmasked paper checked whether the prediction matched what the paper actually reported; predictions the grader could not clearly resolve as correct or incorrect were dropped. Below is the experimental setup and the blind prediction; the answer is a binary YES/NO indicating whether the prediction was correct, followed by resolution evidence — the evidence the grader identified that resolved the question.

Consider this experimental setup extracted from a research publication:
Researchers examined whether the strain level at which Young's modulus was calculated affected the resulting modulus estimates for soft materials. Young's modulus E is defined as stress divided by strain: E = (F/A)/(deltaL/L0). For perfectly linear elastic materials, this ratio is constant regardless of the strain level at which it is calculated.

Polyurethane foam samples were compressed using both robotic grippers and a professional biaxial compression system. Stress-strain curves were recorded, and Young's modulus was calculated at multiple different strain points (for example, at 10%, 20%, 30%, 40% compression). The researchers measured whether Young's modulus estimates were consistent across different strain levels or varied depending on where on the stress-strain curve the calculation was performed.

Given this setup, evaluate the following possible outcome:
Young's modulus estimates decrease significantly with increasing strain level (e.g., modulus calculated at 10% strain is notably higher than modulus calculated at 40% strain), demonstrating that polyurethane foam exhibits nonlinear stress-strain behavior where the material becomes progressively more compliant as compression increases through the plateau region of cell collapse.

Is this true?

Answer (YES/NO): NO